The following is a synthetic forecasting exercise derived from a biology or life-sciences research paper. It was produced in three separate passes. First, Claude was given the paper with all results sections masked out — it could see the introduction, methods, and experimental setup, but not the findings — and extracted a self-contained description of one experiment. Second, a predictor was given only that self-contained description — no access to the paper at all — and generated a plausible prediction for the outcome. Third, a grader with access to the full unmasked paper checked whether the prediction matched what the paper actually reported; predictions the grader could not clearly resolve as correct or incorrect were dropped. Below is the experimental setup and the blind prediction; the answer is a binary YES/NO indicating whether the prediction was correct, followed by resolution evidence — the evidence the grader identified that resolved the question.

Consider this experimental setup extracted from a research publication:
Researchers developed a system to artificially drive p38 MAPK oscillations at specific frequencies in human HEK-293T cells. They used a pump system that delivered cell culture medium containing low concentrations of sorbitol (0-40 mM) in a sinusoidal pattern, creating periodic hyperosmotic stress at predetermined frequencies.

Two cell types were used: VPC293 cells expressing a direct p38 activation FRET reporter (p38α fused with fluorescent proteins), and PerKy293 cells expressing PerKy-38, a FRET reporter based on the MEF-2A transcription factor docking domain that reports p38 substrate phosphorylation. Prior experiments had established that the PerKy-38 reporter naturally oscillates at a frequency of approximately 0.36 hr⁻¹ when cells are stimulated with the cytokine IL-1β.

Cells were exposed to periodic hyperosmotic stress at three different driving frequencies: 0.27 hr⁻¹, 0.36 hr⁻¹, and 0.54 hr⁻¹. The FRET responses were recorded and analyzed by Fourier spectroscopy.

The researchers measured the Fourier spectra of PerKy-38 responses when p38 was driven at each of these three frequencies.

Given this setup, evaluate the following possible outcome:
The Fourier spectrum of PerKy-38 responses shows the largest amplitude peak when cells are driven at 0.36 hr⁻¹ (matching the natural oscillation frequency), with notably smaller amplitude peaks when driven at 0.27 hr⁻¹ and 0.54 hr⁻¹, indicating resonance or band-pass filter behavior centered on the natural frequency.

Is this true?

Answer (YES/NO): YES